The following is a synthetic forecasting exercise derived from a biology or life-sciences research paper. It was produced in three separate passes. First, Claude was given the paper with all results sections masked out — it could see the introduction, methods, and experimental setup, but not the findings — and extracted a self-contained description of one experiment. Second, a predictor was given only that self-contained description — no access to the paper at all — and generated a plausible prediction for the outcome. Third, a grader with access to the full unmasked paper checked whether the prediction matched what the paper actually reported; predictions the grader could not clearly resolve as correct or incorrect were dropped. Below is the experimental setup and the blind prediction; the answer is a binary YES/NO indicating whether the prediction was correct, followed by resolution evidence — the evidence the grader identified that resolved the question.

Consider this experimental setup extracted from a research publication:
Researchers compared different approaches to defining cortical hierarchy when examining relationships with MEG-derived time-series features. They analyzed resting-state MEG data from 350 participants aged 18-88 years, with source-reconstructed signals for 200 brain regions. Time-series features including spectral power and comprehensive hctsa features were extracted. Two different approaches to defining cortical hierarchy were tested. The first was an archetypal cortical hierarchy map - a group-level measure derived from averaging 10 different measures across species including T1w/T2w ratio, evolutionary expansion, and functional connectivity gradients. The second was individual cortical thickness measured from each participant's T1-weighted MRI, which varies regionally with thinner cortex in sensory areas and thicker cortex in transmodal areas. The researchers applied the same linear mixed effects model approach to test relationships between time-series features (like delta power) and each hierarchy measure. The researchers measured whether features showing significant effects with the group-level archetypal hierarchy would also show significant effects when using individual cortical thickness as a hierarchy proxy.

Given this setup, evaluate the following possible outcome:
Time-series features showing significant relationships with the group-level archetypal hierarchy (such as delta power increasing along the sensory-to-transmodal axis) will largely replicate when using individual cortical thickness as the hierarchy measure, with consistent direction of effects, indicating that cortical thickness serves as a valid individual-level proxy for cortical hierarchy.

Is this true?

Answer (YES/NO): NO